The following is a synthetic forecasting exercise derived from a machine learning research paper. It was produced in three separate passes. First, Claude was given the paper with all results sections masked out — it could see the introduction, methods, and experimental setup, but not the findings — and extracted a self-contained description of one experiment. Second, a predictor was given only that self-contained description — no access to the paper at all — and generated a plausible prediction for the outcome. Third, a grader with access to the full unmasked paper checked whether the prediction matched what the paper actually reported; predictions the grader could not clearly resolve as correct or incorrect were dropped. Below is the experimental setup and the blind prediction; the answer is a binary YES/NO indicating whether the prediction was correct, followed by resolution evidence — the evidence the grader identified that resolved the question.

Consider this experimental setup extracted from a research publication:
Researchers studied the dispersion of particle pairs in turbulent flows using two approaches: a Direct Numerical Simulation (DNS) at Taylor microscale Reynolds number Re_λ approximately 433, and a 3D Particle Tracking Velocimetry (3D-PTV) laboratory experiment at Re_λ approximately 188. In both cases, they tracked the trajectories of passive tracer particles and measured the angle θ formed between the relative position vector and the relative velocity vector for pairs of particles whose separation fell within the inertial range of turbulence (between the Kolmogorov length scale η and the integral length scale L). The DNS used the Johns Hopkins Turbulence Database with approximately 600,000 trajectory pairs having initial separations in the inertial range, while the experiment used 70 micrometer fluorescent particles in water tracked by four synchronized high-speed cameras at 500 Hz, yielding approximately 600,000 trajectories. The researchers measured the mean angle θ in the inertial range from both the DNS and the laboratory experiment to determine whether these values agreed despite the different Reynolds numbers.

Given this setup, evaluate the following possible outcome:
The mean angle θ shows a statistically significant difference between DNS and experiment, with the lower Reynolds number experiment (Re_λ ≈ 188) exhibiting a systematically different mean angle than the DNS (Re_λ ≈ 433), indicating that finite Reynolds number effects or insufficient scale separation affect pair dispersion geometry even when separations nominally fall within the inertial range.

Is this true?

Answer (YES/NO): NO